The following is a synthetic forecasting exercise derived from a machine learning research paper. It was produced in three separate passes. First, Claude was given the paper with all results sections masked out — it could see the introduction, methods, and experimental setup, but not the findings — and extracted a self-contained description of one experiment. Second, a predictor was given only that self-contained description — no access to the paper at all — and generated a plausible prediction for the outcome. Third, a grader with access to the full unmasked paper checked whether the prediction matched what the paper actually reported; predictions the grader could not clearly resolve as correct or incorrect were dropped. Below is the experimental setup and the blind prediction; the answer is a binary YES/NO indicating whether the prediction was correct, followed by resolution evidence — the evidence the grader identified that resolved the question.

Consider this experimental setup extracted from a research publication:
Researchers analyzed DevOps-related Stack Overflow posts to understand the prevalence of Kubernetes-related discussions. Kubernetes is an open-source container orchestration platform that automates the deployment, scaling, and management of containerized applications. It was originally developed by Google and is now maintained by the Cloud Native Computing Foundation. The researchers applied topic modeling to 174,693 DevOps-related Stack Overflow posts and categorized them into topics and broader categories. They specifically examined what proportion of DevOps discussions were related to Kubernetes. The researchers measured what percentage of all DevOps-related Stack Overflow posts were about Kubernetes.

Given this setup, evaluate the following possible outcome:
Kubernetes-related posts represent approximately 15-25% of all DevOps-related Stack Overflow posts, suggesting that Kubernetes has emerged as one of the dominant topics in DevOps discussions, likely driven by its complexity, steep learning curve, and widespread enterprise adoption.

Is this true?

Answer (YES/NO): NO